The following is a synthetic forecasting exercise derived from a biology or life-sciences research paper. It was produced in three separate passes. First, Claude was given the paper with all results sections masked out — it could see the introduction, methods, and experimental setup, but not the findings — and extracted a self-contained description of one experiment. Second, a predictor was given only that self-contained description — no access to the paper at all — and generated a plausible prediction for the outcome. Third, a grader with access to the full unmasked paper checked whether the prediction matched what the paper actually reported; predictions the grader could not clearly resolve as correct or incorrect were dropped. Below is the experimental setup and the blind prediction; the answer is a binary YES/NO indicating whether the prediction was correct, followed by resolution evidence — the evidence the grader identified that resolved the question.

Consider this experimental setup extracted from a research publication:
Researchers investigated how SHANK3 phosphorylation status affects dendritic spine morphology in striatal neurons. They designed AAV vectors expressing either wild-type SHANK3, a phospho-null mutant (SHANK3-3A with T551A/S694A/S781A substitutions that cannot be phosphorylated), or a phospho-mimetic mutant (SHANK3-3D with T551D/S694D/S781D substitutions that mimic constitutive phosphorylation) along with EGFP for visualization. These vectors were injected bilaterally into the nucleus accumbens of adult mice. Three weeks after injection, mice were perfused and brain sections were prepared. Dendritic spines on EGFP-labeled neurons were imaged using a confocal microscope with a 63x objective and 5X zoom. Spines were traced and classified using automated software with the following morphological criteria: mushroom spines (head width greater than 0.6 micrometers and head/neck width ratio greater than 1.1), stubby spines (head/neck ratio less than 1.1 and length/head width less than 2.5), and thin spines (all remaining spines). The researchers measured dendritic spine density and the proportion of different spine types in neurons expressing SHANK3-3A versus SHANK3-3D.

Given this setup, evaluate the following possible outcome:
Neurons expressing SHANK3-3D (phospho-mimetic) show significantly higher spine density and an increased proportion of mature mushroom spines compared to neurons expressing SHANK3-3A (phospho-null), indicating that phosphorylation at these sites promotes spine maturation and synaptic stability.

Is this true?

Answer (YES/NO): NO